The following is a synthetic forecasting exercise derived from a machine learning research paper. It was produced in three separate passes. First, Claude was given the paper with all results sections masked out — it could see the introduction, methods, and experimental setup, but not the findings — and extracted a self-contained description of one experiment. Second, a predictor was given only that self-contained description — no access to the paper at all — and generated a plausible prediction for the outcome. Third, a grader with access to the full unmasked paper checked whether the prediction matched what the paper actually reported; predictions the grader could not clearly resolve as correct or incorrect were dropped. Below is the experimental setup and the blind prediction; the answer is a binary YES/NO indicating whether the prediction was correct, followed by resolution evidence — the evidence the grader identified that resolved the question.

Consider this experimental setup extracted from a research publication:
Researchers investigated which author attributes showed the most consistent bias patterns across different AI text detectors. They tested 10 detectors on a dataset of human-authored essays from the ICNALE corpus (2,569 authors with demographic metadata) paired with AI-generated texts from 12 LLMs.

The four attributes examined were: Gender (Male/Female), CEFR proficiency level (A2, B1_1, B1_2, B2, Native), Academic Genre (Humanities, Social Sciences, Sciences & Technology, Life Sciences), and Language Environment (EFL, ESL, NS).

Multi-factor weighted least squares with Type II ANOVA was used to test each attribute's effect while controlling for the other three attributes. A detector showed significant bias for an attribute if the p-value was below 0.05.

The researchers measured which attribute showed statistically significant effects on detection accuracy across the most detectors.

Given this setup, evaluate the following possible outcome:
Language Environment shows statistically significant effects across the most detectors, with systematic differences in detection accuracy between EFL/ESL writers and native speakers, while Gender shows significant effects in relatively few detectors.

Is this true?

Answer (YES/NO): NO